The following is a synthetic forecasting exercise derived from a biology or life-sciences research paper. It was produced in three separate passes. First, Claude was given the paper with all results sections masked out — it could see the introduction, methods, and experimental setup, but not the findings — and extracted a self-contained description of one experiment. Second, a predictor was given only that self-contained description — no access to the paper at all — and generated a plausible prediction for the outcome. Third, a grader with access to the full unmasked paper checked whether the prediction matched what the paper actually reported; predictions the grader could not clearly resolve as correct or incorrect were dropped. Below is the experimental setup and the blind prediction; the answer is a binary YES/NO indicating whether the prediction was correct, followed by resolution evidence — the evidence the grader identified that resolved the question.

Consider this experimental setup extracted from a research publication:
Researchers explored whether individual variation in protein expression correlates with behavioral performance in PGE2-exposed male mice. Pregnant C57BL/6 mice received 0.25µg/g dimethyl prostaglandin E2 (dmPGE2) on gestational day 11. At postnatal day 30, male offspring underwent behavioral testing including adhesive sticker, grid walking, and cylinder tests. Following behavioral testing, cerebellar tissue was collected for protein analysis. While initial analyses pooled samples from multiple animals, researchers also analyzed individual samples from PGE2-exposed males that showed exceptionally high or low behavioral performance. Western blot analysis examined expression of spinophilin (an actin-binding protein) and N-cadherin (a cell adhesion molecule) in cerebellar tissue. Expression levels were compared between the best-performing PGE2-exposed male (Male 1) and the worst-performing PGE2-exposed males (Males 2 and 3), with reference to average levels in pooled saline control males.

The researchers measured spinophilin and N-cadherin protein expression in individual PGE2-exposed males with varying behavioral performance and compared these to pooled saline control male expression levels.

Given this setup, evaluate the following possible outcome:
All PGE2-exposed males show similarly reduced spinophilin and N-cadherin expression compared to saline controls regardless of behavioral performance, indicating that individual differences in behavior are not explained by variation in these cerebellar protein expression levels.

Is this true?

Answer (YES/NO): NO